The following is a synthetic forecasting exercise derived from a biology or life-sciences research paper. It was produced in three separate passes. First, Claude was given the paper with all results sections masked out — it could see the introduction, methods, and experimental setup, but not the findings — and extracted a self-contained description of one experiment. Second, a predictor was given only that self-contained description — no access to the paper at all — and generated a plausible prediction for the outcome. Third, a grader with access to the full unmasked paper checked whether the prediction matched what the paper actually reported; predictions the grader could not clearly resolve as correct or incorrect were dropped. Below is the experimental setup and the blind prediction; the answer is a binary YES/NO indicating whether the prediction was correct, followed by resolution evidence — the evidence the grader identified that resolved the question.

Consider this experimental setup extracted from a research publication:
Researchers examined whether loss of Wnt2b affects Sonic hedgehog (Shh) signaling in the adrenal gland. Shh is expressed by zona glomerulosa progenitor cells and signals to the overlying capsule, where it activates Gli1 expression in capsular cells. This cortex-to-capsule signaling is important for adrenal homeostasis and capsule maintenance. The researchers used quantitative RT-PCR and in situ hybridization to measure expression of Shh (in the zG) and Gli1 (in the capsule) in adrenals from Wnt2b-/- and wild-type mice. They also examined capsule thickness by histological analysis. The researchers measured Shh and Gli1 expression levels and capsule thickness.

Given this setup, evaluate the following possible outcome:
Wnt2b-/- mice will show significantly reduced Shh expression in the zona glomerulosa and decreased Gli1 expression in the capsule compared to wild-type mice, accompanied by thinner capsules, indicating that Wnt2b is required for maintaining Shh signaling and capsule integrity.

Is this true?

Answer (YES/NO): YES